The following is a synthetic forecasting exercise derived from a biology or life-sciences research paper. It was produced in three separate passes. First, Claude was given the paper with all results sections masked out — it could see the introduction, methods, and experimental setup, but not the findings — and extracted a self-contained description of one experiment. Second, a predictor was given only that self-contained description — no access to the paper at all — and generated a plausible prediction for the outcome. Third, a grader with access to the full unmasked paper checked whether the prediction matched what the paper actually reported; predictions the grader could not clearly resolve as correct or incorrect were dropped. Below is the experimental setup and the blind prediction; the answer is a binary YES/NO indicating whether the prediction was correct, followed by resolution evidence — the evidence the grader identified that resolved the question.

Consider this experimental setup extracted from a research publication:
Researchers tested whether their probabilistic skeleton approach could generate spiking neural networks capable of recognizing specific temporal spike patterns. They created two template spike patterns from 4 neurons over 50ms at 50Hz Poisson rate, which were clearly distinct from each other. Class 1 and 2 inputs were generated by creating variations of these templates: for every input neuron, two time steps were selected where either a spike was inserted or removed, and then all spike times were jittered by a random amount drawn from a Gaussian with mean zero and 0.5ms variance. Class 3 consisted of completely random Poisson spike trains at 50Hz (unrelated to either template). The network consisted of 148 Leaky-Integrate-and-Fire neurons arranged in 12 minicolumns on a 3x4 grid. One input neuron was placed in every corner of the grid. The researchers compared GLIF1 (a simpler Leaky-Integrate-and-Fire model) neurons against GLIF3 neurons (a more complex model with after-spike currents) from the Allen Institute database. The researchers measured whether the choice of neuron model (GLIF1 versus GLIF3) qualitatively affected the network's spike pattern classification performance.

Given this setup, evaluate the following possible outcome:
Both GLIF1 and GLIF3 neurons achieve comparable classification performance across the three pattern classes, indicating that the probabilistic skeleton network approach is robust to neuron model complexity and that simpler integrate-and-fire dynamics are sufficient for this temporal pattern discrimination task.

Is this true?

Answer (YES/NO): YES